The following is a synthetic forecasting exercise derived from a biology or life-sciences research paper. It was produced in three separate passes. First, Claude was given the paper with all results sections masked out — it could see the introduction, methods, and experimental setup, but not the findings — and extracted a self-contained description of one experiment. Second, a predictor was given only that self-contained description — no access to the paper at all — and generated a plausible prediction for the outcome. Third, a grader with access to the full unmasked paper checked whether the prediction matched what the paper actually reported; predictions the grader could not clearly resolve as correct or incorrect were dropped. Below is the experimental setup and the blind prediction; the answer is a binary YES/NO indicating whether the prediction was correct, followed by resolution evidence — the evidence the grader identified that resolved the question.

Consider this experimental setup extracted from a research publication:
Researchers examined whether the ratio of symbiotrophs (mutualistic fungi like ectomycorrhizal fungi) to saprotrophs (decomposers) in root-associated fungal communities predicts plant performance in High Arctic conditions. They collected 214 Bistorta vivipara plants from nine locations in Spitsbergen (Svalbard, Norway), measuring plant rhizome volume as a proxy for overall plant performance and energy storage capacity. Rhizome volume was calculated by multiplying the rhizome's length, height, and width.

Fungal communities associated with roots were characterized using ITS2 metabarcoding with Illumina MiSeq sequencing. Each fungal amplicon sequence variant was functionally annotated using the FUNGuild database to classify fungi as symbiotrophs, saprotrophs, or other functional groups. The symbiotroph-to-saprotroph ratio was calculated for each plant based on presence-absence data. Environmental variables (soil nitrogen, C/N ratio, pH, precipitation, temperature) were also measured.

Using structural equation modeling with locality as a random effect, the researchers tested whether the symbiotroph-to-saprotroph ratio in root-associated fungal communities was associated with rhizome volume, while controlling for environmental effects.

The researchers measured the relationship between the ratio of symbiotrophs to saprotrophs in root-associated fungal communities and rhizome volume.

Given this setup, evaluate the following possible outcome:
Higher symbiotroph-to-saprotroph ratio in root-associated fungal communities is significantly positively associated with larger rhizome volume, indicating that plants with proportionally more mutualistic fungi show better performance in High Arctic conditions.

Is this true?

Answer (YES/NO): NO